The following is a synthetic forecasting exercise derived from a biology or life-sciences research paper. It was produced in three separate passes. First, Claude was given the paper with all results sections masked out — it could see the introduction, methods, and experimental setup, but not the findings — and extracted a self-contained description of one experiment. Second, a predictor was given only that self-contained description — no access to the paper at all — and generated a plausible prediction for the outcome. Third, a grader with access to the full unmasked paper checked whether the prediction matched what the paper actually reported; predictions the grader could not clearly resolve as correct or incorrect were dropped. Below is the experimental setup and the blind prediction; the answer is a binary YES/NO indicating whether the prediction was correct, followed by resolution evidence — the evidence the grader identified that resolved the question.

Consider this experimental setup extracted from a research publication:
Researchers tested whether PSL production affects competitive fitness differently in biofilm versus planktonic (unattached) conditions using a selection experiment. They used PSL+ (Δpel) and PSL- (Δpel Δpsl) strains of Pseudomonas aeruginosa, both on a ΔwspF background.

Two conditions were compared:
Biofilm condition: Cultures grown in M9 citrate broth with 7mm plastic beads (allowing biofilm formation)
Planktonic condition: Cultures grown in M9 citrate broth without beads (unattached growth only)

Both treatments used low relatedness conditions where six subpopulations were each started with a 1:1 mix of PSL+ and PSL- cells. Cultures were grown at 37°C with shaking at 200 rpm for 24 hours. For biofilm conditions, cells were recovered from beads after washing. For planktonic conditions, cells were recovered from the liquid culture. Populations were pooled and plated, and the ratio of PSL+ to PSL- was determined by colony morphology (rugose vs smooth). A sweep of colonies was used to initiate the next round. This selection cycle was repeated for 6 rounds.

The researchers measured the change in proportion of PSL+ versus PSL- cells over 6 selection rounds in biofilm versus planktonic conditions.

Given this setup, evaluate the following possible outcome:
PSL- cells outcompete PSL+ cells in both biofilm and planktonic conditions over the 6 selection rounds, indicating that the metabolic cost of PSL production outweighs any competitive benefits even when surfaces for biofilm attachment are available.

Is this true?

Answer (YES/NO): NO